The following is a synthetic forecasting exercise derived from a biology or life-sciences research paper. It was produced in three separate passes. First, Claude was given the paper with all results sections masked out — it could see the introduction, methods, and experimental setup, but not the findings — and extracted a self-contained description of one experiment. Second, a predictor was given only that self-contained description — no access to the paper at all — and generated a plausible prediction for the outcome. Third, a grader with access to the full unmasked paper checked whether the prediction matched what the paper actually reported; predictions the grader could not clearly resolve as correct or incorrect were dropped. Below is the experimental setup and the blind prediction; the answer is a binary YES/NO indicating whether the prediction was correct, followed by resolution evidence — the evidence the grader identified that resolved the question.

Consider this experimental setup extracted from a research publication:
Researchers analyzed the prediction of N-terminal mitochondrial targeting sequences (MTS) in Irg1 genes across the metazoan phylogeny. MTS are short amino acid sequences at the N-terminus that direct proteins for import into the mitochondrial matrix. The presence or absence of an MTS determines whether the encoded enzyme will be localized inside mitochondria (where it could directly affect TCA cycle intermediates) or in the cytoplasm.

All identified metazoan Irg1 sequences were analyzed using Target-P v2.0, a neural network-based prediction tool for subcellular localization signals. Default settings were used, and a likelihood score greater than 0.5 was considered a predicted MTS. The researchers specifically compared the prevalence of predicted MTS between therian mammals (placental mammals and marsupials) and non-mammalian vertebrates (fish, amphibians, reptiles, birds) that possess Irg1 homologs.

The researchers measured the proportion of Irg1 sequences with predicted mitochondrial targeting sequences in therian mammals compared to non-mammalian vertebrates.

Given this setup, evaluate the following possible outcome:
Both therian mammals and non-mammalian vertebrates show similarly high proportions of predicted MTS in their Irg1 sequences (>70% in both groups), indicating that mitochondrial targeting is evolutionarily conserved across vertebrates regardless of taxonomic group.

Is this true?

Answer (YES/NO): NO